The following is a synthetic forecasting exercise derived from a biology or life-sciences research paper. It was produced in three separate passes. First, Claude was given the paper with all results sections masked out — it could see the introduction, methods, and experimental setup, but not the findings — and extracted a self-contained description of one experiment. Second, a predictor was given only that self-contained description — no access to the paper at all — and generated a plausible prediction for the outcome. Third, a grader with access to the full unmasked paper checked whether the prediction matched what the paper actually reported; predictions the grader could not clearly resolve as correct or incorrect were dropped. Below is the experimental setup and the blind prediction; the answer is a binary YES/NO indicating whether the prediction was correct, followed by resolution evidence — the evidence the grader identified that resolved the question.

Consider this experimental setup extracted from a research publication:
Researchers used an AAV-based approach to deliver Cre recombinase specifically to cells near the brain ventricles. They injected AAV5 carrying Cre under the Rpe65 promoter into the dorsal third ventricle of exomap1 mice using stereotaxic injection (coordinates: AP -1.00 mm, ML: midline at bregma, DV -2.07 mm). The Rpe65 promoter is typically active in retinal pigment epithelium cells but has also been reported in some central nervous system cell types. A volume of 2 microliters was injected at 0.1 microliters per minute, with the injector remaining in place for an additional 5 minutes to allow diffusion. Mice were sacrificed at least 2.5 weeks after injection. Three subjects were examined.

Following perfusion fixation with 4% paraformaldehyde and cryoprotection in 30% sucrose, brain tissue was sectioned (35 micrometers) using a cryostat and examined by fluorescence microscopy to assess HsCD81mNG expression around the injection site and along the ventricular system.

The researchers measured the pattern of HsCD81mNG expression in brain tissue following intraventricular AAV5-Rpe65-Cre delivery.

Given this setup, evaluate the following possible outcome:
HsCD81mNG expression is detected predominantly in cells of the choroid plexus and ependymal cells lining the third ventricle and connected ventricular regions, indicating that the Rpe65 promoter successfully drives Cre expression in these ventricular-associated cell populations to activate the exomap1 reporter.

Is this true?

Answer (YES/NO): NO